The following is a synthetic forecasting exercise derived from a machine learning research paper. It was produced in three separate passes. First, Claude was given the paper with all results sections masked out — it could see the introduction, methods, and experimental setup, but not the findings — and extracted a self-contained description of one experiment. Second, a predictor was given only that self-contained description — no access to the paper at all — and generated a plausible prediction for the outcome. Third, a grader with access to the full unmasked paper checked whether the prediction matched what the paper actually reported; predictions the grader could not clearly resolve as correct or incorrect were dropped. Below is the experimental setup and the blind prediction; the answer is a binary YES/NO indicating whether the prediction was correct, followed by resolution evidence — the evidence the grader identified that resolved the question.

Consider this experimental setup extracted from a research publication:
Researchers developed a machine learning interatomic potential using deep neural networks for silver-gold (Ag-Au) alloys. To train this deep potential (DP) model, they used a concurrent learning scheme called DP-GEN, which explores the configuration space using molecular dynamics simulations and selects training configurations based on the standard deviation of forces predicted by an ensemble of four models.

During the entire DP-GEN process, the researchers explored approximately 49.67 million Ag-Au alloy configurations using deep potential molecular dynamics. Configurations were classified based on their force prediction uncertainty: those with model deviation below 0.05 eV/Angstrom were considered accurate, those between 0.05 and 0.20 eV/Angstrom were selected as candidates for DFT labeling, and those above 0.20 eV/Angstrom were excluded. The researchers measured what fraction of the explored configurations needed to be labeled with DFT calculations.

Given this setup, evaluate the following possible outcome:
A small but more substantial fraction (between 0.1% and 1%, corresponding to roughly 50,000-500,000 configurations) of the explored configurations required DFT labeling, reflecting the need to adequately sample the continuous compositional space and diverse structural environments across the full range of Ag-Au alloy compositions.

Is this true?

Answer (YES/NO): NO